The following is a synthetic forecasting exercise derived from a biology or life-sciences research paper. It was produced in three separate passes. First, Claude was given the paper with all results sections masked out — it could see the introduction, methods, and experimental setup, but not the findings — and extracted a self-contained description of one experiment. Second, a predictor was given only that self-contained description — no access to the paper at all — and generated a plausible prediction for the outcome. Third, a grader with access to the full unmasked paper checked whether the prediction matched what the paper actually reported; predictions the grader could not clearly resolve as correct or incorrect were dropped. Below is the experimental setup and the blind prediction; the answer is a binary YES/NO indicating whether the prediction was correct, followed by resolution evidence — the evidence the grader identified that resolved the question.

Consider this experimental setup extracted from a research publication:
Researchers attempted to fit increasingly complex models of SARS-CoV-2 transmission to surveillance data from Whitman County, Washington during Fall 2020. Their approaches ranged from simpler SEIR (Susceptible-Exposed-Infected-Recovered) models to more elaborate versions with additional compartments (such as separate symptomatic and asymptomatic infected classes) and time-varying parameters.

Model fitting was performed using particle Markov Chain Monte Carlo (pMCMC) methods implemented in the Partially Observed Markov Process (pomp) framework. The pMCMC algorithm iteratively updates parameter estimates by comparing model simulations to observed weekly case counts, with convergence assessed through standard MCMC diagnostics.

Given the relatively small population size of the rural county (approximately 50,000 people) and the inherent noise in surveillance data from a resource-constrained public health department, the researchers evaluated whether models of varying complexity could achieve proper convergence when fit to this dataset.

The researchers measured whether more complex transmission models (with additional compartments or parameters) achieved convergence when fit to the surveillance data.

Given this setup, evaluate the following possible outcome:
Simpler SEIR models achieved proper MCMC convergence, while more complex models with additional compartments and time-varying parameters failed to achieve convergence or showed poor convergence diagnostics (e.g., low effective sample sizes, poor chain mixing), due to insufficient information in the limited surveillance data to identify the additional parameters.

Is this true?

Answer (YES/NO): YES